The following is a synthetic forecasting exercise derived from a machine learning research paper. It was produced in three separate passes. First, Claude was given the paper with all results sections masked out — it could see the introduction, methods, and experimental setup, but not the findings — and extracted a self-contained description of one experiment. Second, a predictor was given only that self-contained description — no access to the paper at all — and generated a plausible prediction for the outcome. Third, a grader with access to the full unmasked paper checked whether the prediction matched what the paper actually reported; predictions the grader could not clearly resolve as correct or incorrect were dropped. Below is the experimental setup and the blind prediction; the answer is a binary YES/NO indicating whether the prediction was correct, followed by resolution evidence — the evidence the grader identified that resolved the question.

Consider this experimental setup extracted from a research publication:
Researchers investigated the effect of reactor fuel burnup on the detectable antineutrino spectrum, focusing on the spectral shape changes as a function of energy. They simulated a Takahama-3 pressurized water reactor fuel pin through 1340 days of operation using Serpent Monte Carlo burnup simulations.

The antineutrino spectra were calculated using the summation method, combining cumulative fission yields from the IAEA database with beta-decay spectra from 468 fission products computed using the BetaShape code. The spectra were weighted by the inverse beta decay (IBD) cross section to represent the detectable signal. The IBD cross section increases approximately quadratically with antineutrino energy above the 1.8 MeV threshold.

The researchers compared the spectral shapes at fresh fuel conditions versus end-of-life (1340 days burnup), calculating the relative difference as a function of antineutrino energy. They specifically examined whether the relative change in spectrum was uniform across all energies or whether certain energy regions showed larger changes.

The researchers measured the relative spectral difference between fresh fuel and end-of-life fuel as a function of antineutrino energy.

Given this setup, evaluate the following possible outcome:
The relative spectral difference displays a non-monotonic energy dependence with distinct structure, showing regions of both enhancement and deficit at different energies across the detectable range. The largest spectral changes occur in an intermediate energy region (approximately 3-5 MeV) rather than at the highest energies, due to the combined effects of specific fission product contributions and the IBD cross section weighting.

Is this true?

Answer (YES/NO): NO